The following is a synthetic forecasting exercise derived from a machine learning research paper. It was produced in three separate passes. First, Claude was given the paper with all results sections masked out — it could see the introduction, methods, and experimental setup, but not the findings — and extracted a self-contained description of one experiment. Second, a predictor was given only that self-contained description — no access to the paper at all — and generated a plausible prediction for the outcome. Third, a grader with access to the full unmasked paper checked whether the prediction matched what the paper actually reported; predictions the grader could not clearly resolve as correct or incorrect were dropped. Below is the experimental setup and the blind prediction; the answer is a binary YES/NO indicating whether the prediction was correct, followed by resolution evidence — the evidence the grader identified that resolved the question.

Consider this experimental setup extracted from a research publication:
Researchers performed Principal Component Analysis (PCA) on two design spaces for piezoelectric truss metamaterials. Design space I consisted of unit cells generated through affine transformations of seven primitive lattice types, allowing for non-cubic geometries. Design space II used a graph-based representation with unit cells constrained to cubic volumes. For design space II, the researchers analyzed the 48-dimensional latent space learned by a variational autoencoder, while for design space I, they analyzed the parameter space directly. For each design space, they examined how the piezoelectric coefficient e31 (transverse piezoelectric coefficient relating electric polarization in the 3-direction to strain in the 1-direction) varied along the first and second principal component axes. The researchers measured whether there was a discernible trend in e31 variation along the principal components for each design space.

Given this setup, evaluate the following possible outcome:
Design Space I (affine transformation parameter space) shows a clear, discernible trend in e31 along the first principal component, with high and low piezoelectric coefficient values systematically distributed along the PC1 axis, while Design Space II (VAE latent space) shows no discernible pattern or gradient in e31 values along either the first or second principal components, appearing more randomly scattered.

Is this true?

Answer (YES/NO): NO